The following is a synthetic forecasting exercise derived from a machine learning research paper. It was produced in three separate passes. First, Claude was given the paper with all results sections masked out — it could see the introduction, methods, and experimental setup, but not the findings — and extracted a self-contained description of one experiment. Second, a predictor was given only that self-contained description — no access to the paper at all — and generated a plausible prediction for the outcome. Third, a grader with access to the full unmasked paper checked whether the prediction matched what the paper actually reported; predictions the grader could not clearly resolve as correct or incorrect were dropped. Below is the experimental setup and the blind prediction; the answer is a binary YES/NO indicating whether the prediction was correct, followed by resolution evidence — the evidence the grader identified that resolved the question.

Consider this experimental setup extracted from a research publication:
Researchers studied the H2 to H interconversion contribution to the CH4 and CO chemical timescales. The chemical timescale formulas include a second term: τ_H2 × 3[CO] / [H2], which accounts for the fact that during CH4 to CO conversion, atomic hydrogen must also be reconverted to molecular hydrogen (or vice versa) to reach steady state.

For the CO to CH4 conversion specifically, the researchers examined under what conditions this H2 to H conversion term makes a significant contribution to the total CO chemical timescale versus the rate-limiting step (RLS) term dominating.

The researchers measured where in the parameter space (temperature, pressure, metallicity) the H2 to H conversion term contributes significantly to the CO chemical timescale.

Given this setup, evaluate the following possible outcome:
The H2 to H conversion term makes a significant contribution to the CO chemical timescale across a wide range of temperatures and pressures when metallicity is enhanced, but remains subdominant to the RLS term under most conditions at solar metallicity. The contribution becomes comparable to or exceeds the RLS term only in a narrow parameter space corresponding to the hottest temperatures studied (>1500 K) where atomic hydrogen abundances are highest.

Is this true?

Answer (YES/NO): NO